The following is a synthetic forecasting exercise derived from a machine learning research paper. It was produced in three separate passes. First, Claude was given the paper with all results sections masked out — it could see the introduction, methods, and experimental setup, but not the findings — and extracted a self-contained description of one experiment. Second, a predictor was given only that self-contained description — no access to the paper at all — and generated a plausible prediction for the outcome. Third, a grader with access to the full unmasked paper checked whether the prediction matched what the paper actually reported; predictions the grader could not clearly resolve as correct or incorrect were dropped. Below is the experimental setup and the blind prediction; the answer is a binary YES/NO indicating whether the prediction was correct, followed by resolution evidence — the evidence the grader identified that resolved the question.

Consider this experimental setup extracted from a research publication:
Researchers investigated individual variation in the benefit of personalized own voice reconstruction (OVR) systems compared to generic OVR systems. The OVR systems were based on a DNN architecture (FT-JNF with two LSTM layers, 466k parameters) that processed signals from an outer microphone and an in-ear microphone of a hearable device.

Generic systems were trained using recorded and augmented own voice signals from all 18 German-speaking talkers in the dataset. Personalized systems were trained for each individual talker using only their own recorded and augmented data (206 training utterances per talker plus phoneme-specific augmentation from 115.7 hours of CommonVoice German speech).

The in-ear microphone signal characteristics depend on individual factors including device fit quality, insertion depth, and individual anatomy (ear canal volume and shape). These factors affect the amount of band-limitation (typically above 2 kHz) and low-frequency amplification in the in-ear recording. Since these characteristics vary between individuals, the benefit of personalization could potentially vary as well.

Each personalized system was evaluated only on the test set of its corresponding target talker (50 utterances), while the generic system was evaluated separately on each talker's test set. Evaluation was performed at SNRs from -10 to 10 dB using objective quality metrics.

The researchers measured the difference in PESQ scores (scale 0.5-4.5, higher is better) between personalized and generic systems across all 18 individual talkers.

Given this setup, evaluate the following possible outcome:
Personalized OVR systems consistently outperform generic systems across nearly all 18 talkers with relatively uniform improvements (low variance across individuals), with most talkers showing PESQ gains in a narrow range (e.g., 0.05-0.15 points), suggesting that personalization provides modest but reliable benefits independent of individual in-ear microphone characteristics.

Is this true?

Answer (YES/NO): NO